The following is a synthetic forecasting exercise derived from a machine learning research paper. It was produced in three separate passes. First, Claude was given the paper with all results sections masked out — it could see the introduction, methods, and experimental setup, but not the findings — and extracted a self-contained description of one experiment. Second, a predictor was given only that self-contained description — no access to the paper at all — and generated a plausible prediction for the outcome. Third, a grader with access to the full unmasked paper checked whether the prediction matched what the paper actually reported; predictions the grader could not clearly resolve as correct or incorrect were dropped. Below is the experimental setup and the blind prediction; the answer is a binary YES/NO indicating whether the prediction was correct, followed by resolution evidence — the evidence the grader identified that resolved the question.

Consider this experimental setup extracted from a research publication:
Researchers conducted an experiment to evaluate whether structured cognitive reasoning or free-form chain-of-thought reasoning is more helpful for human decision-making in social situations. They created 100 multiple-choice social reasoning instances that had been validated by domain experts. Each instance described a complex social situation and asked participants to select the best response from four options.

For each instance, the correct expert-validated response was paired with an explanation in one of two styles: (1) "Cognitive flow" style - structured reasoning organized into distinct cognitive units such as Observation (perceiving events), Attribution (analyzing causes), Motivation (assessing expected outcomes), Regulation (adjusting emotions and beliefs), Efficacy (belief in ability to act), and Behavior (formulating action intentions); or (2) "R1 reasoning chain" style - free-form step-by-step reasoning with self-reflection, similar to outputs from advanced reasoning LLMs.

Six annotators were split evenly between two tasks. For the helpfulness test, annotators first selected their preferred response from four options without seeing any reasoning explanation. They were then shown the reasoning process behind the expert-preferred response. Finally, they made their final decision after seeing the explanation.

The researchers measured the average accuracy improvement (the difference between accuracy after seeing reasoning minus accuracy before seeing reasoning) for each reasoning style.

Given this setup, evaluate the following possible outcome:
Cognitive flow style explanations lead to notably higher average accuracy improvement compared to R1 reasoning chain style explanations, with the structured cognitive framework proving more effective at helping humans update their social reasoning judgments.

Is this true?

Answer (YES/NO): YES